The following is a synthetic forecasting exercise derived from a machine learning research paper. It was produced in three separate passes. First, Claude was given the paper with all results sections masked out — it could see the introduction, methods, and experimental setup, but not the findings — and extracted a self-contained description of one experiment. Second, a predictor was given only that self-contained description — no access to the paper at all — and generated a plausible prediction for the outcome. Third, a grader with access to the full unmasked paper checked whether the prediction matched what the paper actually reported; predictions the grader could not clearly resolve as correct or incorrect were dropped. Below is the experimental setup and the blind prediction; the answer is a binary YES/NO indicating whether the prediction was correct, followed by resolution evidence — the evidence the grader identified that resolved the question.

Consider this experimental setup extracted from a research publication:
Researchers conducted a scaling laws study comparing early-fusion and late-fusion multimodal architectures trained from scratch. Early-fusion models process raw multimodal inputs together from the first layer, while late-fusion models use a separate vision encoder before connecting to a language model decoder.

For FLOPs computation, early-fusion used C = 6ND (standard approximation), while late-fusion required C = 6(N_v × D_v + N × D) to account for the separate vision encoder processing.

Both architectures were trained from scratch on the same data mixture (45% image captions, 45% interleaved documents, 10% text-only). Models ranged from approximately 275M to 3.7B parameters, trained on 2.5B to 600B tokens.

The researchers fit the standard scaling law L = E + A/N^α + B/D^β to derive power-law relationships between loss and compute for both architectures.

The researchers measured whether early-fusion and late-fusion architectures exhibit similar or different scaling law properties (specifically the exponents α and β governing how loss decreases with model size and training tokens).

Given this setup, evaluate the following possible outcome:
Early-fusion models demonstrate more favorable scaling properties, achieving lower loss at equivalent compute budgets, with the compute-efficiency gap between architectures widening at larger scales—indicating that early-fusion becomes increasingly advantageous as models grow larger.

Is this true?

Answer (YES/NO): NO